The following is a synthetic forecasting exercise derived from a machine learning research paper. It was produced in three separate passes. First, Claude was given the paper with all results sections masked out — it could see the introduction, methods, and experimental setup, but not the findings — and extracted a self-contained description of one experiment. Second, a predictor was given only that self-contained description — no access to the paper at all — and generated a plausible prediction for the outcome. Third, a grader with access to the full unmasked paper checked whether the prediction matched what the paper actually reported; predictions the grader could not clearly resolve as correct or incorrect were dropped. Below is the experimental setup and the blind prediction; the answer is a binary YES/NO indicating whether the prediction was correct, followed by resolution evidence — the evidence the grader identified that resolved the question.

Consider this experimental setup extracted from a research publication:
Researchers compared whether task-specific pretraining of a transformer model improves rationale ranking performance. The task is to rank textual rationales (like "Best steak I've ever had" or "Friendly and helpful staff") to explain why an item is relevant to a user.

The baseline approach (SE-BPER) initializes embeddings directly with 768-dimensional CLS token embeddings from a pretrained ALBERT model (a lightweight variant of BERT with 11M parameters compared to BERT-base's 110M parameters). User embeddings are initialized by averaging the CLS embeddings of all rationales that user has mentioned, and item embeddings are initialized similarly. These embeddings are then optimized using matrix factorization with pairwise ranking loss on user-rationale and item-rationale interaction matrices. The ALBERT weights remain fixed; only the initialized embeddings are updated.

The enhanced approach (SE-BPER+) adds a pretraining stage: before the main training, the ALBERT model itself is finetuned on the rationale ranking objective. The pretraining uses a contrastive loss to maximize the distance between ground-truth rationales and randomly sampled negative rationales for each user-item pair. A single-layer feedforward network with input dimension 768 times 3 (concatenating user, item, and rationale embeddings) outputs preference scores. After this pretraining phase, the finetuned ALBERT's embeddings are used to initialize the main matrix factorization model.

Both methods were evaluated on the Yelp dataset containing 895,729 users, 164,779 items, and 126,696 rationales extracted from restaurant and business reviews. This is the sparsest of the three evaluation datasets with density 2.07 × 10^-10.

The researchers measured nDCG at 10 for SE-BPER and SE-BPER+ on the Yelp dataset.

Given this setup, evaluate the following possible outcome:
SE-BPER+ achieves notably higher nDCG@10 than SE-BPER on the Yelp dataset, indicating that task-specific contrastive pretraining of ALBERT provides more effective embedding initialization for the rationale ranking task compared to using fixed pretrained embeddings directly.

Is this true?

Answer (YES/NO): NO